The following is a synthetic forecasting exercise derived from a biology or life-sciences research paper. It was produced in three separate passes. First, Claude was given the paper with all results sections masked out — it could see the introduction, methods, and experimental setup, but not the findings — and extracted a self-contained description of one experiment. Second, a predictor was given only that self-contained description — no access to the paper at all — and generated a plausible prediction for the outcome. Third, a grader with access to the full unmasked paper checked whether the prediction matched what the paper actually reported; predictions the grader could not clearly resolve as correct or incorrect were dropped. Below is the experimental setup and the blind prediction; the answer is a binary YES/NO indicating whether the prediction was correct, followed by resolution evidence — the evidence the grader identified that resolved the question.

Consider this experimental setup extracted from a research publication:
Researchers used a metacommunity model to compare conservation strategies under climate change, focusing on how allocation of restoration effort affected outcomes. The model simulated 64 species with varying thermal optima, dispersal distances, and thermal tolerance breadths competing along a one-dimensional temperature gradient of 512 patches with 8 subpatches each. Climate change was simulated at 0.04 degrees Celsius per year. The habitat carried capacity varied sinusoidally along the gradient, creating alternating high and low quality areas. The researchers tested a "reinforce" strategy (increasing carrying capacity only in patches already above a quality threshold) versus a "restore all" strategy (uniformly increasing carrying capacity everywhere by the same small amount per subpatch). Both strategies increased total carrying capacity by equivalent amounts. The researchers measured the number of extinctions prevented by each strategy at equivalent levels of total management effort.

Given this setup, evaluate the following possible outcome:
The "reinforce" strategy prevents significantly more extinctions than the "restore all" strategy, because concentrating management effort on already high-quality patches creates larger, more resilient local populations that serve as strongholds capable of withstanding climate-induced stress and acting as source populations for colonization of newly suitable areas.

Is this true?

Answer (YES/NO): NO